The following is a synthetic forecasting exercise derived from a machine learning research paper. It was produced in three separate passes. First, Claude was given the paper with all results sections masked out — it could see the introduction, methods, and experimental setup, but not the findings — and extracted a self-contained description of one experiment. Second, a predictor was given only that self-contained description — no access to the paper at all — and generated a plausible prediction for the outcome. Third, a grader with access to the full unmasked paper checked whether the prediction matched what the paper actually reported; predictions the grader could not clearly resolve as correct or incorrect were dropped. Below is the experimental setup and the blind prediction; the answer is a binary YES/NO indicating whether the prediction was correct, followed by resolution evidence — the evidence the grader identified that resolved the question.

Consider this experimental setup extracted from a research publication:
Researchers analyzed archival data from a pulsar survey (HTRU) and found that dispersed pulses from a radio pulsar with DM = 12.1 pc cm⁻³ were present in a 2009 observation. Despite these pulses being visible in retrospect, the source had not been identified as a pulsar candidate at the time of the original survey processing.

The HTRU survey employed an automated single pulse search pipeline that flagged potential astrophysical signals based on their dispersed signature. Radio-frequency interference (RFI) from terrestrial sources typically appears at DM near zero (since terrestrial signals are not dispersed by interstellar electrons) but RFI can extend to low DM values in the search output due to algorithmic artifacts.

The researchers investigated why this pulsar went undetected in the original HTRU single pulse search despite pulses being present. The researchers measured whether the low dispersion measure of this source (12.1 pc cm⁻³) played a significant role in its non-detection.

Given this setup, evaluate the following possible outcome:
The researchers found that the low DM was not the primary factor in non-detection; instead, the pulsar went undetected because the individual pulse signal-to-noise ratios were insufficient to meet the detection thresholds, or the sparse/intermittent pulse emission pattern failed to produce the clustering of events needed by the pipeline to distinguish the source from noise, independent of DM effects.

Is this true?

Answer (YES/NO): NO